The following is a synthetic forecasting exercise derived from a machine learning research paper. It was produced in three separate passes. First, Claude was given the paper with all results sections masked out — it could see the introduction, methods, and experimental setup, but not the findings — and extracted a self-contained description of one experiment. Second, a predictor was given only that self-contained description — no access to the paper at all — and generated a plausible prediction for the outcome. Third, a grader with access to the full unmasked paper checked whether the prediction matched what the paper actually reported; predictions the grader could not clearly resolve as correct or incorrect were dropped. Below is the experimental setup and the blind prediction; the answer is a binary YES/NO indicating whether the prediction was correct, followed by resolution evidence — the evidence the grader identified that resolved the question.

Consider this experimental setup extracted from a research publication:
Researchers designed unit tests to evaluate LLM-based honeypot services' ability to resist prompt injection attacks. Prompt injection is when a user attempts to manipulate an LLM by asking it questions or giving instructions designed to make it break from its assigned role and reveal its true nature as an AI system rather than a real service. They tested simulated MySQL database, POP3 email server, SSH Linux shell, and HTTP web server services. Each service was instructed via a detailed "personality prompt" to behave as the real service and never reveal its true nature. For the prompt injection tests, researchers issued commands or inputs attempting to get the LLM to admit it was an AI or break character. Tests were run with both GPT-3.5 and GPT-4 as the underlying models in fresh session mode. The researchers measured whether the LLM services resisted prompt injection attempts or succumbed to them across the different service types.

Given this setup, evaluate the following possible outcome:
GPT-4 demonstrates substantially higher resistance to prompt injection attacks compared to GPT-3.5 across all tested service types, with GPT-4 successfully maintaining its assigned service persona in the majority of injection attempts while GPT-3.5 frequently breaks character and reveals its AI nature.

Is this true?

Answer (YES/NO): NO